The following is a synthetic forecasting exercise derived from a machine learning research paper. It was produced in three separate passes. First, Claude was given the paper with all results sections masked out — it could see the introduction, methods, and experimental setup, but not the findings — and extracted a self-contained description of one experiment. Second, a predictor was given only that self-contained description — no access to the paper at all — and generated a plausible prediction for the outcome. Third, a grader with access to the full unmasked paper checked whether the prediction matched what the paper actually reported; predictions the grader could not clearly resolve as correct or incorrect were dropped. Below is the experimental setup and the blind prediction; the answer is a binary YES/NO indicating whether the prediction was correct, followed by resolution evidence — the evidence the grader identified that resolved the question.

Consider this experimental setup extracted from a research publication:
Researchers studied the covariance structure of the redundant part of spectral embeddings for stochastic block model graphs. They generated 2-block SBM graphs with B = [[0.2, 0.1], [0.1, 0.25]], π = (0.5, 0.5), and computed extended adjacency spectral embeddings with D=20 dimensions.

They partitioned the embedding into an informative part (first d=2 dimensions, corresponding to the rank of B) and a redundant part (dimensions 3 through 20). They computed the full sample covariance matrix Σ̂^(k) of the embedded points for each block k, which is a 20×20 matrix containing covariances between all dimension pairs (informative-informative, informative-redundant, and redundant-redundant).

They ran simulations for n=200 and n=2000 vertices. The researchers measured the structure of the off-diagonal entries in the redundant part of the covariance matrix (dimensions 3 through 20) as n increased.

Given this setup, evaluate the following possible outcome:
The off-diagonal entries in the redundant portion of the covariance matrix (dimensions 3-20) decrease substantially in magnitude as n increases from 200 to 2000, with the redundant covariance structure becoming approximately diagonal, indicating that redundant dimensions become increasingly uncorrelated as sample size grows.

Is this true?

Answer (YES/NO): YES